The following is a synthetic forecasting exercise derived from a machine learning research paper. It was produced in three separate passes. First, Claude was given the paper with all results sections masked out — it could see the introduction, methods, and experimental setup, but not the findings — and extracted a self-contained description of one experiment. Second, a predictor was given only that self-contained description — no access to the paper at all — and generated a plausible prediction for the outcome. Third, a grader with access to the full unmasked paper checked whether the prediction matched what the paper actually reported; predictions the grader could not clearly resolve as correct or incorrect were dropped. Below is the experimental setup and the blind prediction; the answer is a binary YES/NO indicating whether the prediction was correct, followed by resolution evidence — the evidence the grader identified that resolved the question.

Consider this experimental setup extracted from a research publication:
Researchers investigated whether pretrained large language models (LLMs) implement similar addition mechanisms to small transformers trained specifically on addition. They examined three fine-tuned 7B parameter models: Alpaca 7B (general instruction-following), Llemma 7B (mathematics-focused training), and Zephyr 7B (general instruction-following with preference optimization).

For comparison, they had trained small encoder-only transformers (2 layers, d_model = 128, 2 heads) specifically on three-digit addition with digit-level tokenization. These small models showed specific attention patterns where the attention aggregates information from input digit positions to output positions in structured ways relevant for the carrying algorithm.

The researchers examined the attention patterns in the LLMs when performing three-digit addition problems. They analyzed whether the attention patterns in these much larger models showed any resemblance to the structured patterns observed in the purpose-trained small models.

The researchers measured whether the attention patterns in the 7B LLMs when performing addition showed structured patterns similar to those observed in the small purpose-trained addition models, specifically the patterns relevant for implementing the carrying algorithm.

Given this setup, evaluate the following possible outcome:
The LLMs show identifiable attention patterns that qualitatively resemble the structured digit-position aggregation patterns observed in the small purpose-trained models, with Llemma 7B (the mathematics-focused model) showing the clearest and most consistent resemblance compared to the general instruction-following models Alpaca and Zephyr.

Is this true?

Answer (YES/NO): NO